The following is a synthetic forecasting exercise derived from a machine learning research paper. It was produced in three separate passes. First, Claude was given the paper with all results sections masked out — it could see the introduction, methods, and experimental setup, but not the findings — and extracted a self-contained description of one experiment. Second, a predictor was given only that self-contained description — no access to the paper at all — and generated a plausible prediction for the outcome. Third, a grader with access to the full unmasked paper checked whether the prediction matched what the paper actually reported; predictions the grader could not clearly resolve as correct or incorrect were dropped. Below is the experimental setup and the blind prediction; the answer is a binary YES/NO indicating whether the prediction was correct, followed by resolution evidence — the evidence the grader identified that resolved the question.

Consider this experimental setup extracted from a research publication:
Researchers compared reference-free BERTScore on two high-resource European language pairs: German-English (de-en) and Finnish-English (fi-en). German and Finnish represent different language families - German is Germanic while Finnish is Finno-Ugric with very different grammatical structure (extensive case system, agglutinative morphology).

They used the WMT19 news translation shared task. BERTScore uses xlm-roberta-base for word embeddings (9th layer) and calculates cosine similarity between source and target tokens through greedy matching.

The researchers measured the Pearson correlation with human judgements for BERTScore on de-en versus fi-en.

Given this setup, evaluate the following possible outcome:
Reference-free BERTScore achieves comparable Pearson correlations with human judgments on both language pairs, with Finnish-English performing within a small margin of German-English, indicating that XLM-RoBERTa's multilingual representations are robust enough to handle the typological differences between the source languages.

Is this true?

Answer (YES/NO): NO